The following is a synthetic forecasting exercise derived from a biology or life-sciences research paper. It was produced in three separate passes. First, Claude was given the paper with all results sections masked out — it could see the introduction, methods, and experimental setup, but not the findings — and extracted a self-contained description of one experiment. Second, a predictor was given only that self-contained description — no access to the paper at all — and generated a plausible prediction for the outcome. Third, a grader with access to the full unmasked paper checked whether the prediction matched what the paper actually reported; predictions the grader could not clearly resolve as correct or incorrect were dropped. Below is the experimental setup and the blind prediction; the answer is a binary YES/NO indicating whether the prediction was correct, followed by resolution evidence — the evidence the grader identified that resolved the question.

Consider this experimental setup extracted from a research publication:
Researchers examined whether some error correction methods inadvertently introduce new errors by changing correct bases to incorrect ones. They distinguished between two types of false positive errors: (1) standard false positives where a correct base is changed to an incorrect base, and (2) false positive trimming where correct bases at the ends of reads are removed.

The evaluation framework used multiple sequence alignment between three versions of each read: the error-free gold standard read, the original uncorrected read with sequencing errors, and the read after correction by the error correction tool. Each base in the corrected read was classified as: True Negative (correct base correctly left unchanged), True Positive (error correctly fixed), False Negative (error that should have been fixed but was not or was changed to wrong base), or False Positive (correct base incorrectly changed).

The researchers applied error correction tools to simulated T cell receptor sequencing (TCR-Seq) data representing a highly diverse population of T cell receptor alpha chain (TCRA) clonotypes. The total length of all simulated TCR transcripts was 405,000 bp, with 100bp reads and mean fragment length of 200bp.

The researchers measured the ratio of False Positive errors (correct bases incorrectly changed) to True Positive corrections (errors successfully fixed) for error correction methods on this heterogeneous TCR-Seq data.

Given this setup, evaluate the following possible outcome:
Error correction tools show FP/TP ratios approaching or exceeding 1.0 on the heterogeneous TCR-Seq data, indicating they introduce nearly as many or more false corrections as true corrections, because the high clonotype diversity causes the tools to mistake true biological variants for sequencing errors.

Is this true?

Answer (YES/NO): NO